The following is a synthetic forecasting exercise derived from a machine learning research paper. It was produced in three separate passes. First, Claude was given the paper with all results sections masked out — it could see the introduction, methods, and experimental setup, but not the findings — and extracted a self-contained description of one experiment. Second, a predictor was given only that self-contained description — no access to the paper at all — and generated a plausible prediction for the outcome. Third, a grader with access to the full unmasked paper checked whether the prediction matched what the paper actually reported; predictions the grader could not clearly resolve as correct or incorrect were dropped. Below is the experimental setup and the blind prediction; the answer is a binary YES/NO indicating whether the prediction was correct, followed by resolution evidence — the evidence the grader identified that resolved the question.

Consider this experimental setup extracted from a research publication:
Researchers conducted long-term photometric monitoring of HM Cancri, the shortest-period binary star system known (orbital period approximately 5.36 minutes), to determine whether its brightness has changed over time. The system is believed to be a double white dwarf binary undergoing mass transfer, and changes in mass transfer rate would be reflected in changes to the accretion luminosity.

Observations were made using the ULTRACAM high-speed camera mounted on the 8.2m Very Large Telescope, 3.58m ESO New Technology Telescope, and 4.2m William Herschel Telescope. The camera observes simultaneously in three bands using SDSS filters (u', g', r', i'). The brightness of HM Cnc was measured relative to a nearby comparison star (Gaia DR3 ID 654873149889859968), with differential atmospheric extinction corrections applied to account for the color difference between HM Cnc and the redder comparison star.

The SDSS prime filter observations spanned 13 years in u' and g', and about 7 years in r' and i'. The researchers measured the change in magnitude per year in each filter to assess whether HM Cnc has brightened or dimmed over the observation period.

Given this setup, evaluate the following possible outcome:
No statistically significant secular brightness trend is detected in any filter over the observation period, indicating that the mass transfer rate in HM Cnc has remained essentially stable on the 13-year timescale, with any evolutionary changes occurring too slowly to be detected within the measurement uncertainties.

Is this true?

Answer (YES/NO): YES